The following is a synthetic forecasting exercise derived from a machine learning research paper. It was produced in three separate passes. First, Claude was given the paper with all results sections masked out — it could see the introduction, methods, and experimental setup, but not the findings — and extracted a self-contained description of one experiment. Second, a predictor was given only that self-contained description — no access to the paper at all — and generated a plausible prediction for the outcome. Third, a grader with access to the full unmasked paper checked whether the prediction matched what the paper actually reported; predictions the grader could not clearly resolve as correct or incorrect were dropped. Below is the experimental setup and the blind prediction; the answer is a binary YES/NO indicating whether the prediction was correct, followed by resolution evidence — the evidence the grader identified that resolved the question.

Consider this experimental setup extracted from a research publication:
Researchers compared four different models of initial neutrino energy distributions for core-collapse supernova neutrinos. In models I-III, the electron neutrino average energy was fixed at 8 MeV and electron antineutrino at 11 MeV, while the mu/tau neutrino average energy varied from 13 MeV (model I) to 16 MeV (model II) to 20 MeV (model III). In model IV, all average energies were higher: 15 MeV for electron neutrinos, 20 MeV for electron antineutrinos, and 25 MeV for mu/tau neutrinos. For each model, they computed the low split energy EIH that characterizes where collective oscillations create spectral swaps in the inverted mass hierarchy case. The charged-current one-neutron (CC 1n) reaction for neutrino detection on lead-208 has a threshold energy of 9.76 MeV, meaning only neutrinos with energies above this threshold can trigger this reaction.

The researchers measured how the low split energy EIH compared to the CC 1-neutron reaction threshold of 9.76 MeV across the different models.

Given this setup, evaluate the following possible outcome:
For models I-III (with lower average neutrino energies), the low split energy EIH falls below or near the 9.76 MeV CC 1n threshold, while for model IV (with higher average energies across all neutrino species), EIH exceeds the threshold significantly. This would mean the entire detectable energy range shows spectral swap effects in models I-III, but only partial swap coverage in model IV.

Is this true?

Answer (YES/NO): YES